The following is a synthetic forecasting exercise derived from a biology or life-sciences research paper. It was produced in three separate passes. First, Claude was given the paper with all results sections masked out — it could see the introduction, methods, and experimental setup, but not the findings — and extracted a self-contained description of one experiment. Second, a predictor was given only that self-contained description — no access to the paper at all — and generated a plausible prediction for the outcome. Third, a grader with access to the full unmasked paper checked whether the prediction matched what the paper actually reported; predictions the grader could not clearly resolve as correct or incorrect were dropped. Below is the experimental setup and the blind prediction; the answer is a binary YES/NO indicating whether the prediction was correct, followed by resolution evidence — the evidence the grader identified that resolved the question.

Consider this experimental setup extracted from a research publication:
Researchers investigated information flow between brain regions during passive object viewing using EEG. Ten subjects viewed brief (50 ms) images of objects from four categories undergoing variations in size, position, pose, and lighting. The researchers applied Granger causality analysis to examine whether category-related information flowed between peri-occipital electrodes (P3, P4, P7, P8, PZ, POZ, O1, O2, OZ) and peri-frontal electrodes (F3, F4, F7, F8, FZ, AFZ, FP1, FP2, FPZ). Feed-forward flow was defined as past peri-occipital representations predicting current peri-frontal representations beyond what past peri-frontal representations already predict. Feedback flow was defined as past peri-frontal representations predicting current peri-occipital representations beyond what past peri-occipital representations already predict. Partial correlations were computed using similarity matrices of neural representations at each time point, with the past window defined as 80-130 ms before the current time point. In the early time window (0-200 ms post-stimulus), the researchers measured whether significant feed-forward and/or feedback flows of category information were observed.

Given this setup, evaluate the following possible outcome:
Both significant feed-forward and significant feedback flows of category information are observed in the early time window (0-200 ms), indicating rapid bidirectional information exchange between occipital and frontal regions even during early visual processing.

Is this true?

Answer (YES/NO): YES